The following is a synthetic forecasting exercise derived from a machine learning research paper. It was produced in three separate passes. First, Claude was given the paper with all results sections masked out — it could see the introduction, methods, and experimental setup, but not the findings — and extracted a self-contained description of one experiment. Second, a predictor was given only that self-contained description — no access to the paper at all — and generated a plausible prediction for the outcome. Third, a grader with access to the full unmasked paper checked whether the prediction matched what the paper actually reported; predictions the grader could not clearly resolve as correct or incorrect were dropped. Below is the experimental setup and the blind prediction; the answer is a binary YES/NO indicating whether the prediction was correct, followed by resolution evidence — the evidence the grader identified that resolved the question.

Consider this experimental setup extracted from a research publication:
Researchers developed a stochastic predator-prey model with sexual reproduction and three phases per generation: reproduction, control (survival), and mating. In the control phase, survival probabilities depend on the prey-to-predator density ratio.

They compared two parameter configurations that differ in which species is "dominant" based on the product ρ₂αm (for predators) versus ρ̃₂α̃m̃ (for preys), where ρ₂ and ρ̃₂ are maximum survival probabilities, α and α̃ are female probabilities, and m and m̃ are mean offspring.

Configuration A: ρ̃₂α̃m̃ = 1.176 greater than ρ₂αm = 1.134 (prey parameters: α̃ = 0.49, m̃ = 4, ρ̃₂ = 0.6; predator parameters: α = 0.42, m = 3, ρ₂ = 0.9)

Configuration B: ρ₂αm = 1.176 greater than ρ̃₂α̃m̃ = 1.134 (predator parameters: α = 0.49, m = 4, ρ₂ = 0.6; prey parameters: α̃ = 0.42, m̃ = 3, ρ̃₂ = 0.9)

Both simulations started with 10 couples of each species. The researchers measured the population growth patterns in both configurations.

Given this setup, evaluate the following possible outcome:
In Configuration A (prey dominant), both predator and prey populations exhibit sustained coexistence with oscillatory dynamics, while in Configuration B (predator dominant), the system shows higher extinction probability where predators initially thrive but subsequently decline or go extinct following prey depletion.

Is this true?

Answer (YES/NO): NO